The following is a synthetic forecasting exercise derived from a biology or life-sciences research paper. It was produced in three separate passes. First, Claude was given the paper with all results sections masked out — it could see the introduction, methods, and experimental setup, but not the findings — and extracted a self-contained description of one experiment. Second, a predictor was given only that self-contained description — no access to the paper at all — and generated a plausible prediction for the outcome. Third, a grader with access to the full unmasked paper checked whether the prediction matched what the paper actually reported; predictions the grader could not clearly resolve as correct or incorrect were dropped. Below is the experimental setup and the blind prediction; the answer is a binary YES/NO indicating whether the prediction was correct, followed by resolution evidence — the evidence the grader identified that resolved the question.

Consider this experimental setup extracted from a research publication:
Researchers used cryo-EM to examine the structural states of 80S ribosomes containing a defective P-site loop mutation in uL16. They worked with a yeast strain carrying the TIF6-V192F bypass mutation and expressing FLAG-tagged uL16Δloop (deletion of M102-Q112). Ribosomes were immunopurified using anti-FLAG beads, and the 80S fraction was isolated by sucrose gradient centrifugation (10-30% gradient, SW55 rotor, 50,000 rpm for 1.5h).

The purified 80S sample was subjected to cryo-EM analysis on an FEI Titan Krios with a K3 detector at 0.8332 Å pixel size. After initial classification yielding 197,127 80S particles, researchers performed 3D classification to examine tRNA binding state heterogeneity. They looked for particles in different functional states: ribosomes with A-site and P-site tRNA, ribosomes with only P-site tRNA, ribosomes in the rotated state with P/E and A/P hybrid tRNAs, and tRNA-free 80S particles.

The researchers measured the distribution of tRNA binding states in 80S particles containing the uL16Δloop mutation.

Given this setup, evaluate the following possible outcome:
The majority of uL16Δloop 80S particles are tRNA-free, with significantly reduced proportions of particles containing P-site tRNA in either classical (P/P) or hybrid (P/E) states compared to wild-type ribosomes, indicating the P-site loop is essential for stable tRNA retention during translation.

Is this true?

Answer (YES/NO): NO